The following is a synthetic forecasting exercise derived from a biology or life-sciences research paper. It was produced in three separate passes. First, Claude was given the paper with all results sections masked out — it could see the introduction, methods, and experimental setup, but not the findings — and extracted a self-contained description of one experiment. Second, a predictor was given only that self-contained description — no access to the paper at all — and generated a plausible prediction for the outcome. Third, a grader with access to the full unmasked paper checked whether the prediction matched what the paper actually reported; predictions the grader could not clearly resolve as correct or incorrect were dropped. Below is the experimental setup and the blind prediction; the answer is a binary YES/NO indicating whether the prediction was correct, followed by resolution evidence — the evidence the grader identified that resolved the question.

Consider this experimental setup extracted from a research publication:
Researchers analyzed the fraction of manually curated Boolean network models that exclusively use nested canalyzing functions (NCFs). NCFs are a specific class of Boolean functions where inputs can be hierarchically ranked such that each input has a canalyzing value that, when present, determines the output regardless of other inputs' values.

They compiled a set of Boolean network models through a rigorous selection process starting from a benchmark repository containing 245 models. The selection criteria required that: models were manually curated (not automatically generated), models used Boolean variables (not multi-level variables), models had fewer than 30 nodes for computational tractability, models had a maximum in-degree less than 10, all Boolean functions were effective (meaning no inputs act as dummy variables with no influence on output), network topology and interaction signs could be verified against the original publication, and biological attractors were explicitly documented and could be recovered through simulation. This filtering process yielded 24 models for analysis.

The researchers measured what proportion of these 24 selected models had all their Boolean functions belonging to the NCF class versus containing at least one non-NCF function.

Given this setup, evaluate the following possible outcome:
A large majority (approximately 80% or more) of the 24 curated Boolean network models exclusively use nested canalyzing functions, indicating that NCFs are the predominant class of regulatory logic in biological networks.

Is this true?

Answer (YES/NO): YES